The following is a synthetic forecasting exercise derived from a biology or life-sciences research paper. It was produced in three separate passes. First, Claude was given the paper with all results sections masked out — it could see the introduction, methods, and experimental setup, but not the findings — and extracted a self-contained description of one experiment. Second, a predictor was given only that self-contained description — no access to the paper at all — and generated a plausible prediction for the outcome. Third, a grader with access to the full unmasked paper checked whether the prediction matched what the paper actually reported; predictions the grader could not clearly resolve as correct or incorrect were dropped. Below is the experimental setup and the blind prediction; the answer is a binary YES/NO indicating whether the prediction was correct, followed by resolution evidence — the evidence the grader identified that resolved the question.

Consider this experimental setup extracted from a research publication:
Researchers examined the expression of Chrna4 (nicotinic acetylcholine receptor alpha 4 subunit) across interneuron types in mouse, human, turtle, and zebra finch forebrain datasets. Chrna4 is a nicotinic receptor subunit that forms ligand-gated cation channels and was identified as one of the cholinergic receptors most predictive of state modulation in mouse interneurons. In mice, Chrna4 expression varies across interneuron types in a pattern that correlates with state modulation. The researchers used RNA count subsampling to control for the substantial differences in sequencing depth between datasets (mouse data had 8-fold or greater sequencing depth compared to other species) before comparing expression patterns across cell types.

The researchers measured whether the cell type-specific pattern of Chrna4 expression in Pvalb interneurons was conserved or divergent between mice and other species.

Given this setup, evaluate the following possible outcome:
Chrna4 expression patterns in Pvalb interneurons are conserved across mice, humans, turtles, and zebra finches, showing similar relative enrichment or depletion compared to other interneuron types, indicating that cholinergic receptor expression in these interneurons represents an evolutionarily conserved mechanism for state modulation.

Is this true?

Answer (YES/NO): NO